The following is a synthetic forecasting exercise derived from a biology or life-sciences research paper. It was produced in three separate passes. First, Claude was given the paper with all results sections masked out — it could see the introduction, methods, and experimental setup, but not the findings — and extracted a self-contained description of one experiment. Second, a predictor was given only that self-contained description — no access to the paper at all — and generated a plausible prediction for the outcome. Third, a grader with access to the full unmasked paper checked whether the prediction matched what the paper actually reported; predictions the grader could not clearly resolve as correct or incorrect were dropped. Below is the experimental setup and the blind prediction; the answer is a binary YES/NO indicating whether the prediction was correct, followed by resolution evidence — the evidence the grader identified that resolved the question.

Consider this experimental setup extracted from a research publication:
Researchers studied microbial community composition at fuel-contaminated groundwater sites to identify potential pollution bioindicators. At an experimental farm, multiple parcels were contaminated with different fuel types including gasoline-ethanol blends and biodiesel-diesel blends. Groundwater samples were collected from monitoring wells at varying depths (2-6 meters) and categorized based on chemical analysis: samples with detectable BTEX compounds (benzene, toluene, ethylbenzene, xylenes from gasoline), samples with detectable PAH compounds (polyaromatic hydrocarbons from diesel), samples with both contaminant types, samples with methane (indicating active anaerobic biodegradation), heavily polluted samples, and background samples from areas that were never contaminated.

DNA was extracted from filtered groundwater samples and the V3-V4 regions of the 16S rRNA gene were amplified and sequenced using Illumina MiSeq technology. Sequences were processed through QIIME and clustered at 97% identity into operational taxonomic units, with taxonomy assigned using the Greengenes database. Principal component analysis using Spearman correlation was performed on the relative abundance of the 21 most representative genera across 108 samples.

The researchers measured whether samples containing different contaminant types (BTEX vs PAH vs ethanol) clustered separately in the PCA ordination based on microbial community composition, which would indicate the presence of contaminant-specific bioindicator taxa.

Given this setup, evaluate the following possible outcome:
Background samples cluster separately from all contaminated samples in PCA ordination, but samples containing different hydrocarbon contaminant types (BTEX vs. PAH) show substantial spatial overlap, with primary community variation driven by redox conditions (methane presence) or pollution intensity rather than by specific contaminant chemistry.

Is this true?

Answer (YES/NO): NO